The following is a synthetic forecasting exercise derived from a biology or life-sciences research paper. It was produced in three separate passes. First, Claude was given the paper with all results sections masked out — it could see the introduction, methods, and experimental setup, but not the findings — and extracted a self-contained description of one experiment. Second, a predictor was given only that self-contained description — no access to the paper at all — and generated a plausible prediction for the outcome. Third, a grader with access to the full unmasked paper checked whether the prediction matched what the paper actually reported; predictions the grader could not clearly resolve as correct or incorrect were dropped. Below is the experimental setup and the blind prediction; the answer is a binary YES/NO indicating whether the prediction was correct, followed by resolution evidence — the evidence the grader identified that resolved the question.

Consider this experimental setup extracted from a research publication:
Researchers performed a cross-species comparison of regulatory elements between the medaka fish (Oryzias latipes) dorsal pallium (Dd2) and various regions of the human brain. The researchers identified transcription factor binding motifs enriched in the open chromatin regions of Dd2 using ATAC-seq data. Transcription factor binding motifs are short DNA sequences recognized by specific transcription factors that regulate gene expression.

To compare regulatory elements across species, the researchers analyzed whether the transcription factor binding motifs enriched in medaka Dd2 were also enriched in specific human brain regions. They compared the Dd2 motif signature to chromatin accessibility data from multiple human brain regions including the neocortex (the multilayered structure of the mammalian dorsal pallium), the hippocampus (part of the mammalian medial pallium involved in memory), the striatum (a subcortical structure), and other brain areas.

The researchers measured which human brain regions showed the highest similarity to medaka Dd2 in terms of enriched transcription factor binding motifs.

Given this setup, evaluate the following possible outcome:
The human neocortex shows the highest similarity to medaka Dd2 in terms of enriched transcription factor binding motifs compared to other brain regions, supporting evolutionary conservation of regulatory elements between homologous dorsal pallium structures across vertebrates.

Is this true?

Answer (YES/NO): NO